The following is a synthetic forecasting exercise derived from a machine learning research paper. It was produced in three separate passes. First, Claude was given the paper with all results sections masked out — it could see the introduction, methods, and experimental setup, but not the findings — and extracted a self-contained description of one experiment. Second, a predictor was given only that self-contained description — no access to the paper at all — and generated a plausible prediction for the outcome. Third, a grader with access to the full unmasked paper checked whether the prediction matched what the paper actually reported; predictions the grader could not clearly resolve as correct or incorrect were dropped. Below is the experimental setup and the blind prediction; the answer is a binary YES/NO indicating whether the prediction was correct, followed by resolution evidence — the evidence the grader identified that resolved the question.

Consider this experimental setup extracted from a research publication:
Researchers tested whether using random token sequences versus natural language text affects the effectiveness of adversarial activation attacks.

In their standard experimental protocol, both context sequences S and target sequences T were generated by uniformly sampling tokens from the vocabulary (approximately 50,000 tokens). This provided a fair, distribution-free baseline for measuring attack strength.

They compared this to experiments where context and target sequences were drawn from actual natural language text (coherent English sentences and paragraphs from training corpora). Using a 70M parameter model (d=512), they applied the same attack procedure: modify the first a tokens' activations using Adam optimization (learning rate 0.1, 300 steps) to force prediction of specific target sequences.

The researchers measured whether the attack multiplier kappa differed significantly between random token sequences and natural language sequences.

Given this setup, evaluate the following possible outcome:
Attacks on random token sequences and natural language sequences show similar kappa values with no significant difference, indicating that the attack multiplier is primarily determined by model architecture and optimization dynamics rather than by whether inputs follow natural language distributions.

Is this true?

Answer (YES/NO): YES